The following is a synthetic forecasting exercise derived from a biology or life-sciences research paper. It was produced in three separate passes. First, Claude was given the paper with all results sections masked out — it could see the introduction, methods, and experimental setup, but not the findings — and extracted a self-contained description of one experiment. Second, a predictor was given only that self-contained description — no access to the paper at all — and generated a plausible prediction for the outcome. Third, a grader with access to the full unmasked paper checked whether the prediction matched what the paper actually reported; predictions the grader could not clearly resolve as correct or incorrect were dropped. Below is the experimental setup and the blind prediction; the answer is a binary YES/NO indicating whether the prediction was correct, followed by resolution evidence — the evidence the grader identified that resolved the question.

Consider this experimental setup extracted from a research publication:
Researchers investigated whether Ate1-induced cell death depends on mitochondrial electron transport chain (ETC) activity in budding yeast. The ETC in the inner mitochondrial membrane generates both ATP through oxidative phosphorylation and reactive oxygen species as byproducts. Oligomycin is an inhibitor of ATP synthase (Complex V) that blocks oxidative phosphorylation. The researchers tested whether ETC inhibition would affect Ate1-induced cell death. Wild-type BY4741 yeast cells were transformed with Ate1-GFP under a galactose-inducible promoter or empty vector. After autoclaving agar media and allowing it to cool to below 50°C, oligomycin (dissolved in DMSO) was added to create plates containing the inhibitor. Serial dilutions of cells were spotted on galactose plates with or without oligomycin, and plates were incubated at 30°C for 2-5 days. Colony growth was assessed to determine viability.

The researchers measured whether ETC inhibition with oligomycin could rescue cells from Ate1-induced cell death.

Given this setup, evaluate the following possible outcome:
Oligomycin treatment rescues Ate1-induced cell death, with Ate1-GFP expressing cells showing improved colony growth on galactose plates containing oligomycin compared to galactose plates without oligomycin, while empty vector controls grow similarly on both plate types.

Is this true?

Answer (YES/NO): YES